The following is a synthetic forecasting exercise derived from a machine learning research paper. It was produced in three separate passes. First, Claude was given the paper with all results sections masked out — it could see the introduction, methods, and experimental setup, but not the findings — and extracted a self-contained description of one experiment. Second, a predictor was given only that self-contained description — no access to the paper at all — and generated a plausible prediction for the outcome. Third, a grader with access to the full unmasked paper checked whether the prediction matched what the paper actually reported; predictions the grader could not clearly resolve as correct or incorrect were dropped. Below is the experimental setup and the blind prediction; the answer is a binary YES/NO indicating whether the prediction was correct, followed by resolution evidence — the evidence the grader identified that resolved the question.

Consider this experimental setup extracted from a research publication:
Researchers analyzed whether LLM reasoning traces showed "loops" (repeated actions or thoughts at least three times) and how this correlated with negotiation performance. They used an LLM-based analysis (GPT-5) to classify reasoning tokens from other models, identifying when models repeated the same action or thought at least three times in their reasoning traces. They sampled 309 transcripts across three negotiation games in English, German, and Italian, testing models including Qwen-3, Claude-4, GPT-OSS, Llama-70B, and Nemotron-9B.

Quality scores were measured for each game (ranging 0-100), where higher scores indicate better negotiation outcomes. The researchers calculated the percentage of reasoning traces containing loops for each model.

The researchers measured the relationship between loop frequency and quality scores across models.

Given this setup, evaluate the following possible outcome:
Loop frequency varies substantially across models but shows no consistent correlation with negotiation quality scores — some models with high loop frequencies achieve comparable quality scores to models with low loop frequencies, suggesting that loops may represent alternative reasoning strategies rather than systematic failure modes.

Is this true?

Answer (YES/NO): NO